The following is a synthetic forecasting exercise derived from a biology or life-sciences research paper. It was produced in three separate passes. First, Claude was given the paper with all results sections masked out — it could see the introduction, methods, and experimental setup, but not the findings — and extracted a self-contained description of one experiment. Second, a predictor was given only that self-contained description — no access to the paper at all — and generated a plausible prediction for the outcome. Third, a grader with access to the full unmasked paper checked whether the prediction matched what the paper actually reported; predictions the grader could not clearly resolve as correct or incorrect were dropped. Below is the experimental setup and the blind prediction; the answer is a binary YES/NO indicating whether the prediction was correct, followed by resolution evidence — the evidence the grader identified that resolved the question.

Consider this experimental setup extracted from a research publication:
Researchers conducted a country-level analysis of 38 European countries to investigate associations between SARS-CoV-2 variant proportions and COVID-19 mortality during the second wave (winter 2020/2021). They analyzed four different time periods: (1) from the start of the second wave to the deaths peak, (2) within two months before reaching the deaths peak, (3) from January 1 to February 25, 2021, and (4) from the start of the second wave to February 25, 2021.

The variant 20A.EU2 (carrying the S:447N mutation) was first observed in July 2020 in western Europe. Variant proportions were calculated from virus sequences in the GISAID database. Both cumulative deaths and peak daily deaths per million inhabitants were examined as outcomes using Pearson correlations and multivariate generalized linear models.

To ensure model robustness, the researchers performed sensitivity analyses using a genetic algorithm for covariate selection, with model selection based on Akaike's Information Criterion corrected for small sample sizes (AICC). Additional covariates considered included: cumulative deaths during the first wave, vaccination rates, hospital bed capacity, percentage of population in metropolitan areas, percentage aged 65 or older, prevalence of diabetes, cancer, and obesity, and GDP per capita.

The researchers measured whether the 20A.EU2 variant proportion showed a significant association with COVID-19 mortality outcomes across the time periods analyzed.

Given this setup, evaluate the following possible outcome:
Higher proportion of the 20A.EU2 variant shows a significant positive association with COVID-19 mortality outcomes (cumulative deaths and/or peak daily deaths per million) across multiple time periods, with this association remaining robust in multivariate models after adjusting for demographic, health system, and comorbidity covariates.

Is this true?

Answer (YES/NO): YES